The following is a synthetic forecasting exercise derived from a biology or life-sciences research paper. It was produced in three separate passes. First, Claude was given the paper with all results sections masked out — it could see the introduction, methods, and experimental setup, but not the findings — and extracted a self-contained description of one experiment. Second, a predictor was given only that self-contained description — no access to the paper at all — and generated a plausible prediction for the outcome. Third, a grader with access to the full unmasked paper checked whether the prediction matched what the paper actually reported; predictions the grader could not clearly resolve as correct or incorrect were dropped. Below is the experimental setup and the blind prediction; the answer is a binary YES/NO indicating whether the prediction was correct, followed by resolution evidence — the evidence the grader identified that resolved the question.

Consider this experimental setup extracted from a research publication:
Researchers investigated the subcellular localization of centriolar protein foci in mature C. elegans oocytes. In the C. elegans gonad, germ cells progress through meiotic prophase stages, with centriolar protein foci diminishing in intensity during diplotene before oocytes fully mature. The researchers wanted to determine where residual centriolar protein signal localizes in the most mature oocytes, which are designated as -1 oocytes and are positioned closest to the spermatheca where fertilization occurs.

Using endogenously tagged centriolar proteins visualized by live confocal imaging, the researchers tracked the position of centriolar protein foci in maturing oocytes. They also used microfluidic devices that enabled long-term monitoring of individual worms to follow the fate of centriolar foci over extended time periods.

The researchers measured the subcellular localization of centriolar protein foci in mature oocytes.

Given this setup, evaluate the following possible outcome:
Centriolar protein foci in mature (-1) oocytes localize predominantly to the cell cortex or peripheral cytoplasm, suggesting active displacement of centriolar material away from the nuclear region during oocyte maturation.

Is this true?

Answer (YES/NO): YES